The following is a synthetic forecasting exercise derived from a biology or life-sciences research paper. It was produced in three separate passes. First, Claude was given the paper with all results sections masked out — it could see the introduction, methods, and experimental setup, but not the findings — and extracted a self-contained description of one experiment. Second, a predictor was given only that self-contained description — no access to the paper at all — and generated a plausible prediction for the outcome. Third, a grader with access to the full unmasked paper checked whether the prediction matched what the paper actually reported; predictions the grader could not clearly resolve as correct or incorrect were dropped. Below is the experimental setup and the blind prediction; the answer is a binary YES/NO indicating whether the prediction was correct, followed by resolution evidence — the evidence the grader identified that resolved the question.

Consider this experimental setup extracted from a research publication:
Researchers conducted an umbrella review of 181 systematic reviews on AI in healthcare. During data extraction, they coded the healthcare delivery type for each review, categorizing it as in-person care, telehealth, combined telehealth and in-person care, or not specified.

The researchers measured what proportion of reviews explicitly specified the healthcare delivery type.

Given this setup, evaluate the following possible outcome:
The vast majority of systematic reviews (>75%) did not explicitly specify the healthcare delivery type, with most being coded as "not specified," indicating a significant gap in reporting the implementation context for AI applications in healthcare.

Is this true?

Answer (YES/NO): YES